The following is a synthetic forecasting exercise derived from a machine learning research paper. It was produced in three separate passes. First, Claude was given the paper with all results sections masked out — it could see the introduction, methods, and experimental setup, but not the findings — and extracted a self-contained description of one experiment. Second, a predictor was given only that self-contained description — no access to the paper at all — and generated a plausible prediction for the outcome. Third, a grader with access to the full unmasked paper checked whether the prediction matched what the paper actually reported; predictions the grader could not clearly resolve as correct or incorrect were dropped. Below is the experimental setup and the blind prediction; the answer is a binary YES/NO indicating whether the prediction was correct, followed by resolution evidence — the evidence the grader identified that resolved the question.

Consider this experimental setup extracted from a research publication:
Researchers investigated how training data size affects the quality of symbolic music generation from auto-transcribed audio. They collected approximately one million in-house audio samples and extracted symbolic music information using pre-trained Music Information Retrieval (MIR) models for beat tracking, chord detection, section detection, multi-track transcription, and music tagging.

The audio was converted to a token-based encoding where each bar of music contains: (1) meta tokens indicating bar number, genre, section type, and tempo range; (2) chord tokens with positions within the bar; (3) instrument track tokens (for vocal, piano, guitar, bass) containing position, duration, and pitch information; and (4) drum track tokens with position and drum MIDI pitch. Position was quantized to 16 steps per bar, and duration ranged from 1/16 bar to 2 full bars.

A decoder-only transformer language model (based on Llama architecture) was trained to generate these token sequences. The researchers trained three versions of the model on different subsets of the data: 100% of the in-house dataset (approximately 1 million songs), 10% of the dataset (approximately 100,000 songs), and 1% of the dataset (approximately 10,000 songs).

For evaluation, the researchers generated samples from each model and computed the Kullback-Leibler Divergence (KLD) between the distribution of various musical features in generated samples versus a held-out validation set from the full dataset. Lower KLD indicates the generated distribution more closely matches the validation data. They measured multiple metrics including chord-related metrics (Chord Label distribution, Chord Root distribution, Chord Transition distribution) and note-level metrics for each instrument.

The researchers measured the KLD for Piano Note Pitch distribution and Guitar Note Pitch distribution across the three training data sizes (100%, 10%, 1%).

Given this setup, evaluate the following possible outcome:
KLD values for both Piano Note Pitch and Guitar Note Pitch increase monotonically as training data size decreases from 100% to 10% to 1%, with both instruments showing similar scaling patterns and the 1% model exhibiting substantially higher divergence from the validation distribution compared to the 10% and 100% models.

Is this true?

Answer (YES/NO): NO